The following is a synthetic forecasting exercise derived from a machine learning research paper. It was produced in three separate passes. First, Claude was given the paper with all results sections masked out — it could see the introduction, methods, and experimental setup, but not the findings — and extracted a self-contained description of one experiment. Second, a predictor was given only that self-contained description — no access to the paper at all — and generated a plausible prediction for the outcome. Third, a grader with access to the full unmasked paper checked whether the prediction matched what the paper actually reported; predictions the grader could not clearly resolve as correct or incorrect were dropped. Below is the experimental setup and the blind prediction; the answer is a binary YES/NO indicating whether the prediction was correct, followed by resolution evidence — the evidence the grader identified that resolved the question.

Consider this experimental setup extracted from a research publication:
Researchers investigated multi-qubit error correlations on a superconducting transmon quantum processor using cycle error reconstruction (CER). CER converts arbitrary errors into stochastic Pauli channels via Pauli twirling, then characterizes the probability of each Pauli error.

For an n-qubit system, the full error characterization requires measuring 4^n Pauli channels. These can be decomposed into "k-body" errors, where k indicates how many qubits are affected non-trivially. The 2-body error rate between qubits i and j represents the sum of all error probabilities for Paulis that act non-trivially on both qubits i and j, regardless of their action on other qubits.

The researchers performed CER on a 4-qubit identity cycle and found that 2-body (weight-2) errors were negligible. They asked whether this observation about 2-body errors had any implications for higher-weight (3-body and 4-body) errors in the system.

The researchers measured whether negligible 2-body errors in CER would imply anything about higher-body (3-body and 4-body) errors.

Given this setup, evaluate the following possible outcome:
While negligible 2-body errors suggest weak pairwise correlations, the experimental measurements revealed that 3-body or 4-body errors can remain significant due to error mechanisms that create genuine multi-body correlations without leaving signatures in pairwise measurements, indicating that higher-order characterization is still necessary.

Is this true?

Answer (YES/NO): NO